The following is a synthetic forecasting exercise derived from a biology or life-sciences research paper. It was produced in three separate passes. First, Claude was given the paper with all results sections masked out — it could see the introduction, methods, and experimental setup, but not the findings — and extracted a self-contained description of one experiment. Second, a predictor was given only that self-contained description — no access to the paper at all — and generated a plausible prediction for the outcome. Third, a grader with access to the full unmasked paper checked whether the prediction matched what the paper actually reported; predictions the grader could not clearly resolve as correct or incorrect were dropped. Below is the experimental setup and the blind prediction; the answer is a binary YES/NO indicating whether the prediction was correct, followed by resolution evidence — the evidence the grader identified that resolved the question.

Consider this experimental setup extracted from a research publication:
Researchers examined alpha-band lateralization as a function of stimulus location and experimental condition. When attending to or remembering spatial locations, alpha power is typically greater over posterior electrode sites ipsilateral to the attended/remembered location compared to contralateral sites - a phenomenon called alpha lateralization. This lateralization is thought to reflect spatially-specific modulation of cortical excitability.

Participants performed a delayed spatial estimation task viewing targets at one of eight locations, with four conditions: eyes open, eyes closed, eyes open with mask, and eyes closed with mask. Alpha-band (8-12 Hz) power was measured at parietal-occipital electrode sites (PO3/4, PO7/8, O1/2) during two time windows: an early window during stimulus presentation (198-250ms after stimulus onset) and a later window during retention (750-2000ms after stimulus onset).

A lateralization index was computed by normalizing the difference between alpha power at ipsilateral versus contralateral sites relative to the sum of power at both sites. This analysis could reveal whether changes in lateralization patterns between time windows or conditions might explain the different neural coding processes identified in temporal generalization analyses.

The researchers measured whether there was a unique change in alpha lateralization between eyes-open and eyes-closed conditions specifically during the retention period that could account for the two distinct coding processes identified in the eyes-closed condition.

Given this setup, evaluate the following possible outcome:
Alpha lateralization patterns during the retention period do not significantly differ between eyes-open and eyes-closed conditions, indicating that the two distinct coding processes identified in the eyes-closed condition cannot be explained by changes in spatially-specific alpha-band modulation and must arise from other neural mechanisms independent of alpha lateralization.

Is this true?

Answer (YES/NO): YES